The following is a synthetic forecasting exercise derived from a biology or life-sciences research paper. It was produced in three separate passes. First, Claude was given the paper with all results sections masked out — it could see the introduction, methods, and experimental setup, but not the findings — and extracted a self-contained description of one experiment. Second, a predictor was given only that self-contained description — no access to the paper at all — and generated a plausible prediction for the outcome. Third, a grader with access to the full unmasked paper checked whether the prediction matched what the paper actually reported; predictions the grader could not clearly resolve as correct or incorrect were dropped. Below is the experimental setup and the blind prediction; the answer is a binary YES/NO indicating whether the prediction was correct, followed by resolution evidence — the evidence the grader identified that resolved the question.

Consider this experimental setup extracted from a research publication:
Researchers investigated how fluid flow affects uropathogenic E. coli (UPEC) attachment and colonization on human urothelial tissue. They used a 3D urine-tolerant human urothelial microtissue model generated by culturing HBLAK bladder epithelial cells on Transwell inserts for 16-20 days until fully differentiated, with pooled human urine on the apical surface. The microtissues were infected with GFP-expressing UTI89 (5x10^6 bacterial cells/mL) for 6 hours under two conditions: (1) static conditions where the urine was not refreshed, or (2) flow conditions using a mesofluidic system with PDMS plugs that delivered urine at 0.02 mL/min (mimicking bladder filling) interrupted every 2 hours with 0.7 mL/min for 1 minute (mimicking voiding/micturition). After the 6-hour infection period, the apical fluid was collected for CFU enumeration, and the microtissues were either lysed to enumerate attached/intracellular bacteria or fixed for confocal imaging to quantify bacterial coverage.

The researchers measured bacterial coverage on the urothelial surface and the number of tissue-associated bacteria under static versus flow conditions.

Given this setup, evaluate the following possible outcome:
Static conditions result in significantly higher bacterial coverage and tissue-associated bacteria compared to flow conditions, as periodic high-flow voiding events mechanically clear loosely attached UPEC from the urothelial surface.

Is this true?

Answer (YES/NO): NO